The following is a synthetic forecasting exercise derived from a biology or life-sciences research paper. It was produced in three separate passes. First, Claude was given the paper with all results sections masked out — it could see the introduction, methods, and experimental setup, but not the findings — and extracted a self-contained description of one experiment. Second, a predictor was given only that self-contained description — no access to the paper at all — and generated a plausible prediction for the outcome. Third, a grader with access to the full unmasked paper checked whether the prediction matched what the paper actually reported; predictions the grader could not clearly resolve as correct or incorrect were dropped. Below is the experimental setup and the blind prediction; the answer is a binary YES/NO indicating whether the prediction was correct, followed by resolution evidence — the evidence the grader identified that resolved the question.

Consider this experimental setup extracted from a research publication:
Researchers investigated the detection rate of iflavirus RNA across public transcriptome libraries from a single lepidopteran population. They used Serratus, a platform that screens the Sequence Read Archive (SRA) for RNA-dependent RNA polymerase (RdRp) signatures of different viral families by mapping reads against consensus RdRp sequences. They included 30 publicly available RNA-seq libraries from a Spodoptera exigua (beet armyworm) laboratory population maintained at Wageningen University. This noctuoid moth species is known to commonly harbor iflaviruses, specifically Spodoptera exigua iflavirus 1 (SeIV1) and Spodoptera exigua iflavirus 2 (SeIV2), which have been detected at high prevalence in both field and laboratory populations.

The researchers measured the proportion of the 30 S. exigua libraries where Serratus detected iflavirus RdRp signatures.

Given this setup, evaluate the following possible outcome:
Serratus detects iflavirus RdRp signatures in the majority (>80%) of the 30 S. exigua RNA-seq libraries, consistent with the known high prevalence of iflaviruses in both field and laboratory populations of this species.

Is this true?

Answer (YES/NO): NO